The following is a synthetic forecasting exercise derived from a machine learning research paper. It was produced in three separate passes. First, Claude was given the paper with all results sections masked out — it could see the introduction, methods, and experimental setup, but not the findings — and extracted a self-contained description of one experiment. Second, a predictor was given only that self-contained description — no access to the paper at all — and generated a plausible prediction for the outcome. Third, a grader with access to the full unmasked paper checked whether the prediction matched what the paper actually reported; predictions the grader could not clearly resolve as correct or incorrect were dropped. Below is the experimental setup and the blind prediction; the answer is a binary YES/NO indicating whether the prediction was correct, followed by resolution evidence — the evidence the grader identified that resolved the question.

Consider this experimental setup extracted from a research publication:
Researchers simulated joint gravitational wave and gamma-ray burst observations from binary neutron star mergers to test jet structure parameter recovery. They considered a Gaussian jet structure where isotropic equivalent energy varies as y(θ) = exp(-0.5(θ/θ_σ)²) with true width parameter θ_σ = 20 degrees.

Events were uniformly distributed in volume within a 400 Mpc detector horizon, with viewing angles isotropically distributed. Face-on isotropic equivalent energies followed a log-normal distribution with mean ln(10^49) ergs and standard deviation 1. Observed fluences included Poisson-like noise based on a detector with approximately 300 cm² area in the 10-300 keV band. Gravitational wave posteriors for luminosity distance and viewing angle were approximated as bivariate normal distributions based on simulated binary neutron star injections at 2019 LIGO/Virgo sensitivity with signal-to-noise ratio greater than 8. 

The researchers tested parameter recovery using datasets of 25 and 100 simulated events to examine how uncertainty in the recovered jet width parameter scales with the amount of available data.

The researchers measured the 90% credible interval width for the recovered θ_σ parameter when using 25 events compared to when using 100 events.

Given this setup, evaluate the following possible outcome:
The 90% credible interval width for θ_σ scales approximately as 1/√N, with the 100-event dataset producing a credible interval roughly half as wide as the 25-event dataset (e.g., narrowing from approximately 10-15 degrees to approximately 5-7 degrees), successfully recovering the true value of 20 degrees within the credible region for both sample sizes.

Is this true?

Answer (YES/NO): NO